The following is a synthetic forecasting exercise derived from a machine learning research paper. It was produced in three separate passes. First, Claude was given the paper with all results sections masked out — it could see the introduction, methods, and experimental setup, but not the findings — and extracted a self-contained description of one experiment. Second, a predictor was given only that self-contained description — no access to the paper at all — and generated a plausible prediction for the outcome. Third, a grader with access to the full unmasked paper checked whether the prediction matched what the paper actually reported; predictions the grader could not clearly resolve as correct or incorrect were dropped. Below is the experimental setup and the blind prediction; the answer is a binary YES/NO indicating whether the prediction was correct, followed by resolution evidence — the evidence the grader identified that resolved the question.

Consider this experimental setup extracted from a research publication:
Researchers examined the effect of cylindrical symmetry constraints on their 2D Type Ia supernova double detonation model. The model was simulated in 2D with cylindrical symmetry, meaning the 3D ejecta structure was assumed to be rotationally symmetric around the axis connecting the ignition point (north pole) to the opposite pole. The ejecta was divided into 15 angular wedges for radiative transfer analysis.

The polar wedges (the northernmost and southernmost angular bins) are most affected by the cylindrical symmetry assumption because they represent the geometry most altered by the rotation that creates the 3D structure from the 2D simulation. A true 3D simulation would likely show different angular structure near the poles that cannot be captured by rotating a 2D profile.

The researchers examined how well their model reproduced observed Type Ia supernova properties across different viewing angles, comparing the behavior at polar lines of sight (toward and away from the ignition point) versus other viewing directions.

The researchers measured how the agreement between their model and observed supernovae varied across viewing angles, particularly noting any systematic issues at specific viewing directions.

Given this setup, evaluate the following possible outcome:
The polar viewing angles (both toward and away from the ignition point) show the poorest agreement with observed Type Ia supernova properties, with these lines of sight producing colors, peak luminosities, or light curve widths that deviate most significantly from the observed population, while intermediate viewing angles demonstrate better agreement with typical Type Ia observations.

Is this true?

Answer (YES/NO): YES